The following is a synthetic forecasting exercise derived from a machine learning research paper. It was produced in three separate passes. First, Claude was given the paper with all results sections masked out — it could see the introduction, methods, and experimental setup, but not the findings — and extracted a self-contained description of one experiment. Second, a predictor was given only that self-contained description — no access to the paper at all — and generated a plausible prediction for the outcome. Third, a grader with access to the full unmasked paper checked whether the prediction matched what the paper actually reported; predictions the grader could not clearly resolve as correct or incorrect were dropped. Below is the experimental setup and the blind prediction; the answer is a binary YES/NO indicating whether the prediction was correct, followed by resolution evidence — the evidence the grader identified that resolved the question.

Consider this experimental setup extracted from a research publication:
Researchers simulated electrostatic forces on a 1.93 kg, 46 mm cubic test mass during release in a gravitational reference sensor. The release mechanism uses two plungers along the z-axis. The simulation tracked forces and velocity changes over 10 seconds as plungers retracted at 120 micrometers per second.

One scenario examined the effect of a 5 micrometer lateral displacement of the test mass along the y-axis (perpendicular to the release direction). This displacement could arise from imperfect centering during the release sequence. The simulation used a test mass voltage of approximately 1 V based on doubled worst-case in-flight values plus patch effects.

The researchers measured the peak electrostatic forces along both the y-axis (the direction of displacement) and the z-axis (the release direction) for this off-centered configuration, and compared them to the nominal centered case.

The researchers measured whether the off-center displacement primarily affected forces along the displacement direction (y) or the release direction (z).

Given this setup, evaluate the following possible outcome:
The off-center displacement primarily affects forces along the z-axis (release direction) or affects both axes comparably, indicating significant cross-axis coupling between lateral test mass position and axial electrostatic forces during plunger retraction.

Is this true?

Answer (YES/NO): YES